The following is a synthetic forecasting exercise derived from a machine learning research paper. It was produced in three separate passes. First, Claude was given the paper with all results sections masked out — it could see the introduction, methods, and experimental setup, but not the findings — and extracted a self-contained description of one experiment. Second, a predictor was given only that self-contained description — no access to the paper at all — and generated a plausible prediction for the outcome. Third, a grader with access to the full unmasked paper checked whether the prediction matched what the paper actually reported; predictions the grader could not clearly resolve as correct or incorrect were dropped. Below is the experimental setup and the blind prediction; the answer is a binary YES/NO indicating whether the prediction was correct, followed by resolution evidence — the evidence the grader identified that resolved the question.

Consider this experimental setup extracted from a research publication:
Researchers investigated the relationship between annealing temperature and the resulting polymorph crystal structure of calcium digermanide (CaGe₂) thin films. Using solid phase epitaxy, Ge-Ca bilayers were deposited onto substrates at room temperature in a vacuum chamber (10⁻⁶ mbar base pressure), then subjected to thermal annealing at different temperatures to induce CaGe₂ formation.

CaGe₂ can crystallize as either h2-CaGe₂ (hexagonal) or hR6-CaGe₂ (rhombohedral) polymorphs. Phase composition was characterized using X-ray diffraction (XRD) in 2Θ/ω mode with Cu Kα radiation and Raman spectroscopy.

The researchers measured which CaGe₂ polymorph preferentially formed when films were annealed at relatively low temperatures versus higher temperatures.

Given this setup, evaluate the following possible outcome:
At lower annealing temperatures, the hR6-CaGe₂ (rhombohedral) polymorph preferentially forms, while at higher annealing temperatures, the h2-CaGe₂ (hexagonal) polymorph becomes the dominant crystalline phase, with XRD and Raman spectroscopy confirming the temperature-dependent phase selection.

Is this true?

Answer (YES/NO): YES